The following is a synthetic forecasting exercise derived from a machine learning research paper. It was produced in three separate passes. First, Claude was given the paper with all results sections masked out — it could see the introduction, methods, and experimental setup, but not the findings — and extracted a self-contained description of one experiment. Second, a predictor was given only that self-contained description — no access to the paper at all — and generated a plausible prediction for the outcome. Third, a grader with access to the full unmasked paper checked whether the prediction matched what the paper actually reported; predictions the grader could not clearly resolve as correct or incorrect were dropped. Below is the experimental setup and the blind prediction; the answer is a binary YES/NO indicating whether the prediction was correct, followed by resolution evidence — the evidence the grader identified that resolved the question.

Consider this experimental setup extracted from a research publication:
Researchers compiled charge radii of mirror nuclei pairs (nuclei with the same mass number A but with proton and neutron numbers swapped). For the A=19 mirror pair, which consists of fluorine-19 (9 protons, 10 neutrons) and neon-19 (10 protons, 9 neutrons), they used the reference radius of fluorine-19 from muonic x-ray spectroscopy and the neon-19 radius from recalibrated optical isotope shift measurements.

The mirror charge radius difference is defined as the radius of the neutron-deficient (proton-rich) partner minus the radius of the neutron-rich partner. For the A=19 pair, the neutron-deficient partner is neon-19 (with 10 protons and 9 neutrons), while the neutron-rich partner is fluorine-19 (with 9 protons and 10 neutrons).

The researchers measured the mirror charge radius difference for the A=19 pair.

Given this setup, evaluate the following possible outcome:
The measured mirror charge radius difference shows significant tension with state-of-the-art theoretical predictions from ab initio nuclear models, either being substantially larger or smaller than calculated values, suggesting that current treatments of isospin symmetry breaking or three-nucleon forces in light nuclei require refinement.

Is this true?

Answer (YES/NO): NO